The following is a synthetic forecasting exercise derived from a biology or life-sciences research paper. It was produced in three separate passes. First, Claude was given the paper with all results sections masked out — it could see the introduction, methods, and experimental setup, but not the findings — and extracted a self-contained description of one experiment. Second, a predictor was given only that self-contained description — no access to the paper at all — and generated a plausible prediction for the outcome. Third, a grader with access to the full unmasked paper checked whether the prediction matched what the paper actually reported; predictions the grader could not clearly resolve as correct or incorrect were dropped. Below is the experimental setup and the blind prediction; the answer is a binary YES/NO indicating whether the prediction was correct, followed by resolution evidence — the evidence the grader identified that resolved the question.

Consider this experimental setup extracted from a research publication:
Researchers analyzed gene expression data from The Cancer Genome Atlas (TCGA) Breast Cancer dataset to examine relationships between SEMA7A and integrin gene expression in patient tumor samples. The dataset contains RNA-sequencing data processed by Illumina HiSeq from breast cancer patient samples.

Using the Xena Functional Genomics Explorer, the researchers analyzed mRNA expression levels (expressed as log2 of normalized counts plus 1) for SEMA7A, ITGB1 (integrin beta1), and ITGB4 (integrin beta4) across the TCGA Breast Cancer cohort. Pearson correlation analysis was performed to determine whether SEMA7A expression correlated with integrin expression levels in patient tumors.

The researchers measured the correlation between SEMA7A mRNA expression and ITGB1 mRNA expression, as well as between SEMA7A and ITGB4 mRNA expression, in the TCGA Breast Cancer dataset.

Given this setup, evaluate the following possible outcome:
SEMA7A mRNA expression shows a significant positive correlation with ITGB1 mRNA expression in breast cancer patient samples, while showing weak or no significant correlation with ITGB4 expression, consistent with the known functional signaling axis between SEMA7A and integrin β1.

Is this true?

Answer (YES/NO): NO